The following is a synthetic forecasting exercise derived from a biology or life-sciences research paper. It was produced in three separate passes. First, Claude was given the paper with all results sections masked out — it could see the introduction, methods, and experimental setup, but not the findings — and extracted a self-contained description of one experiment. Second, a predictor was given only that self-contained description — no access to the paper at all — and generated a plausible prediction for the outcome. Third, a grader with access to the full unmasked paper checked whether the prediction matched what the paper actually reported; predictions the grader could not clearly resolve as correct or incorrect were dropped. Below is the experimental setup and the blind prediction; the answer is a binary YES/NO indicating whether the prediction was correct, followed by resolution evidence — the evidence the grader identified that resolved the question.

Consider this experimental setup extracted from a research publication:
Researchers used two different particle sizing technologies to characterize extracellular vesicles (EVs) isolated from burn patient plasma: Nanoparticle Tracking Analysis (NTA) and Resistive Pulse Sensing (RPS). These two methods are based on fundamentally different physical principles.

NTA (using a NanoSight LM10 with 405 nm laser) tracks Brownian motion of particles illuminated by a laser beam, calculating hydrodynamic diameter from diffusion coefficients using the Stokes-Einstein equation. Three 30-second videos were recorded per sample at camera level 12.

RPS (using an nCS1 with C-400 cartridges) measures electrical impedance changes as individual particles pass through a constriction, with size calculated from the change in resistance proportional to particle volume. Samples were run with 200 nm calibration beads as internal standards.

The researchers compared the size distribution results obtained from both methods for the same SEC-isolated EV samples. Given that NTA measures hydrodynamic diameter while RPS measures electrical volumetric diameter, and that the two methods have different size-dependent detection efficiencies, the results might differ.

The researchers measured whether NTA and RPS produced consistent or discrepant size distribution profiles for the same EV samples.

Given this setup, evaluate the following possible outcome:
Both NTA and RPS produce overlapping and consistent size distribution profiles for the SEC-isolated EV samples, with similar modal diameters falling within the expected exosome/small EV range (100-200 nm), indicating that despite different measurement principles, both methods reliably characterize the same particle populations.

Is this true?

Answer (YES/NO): NO